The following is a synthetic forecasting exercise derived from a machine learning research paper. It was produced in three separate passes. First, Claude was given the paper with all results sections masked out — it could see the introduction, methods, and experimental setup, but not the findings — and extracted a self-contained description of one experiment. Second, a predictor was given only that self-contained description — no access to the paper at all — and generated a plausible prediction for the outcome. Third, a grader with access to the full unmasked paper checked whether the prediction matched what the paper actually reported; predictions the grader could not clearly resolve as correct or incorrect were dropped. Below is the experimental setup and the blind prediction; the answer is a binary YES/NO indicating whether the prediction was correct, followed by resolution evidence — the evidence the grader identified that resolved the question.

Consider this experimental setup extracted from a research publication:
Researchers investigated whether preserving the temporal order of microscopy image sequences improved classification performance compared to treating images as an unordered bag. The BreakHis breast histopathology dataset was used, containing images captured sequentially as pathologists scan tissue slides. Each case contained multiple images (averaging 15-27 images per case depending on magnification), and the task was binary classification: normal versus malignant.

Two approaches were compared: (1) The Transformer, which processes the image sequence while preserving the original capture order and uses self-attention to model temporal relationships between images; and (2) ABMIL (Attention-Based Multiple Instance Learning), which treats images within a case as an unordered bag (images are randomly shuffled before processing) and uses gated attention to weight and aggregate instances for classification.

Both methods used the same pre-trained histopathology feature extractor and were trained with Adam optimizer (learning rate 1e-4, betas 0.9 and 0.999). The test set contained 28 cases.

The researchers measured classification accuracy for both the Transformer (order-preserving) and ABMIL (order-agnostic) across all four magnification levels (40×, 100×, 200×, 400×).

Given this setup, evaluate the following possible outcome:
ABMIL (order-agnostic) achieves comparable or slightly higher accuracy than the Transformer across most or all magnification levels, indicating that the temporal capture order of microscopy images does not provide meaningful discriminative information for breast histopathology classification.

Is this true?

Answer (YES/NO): NO